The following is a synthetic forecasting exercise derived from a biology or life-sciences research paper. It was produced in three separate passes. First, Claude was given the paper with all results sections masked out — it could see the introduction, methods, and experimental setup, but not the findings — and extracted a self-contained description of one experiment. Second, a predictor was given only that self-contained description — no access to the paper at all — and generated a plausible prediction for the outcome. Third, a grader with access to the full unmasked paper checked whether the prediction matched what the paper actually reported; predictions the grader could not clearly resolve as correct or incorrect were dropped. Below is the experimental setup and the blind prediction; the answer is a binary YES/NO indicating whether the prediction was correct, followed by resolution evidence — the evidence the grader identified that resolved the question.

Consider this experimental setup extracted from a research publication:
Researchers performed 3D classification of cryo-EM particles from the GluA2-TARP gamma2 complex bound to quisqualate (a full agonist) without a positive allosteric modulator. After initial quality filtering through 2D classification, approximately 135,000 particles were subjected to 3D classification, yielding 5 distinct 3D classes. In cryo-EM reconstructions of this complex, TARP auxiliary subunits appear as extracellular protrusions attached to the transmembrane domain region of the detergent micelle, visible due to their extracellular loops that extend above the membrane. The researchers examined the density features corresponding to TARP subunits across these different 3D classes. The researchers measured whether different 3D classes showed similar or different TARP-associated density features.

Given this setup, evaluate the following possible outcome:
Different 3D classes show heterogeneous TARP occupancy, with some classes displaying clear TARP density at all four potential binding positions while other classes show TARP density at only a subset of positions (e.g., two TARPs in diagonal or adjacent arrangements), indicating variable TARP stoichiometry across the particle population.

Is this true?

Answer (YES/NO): NO